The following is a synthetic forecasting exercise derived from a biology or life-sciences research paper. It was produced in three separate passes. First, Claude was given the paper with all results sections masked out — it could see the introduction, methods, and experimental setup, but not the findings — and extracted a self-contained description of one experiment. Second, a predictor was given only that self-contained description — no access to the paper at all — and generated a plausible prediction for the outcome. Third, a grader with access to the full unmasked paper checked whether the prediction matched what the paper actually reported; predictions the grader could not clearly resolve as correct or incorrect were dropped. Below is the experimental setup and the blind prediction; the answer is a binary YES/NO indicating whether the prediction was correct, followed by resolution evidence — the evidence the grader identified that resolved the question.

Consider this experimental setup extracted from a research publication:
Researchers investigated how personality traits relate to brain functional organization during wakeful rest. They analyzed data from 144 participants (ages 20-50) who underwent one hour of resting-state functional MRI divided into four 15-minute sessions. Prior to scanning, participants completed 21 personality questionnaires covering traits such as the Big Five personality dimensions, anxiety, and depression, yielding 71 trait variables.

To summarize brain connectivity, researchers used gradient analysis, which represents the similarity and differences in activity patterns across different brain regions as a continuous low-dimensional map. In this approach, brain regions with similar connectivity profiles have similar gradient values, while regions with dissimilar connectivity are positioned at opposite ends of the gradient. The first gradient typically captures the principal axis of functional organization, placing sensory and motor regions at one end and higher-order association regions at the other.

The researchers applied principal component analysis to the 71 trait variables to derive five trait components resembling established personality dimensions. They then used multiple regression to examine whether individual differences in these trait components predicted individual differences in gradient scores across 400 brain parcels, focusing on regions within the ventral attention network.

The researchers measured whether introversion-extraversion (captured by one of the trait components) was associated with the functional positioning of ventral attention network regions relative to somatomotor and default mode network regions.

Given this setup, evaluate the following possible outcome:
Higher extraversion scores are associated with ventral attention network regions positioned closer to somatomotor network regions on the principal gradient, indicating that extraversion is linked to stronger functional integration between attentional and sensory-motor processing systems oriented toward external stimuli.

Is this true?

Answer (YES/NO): NO